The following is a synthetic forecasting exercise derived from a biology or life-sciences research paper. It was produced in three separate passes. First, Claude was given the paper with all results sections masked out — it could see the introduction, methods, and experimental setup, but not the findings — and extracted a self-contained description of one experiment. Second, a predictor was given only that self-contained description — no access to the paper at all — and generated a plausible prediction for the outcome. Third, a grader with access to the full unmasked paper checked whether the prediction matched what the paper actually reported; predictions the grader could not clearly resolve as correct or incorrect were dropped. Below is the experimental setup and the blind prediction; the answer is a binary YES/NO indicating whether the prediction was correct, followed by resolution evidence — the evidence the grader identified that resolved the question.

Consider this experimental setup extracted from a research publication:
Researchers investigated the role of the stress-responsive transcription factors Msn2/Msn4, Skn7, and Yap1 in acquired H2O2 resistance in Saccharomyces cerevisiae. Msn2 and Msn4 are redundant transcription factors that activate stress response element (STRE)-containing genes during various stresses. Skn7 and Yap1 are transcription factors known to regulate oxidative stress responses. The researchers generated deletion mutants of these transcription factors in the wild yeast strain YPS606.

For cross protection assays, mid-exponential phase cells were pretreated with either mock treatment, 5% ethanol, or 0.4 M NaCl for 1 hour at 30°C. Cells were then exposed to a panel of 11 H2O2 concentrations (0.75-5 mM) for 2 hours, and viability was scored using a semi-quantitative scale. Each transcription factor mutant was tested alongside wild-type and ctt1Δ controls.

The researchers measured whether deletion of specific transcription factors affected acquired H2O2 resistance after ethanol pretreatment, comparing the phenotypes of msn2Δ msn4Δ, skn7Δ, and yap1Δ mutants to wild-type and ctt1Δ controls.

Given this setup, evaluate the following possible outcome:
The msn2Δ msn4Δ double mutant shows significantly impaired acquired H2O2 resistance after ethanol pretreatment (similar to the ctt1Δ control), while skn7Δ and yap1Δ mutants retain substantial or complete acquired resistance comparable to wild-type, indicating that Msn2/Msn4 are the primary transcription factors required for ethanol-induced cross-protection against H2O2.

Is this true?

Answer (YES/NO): NO